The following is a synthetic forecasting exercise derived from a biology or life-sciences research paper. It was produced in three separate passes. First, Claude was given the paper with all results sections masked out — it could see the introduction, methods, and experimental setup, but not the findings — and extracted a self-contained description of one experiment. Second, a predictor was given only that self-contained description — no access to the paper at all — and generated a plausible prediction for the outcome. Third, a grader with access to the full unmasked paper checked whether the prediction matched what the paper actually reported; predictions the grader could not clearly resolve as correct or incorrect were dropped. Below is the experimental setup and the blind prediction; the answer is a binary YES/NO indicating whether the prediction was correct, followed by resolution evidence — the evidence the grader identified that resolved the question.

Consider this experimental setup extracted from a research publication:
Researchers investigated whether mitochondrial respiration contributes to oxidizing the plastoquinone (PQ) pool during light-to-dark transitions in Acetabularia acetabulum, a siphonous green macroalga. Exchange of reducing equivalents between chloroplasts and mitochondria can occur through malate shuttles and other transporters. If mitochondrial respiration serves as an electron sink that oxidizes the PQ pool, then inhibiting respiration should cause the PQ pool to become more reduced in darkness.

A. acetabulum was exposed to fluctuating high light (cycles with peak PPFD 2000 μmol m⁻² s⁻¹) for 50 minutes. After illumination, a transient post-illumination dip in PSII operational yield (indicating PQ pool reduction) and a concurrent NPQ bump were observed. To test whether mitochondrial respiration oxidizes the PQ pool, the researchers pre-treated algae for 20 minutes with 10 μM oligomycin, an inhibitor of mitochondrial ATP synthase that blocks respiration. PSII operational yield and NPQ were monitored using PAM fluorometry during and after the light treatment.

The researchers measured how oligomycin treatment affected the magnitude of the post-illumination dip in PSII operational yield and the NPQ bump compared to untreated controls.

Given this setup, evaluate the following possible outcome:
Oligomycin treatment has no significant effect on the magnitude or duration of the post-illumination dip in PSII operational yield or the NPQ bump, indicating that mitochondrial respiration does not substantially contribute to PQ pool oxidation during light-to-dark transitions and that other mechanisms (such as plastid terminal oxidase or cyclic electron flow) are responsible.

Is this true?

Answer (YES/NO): NO